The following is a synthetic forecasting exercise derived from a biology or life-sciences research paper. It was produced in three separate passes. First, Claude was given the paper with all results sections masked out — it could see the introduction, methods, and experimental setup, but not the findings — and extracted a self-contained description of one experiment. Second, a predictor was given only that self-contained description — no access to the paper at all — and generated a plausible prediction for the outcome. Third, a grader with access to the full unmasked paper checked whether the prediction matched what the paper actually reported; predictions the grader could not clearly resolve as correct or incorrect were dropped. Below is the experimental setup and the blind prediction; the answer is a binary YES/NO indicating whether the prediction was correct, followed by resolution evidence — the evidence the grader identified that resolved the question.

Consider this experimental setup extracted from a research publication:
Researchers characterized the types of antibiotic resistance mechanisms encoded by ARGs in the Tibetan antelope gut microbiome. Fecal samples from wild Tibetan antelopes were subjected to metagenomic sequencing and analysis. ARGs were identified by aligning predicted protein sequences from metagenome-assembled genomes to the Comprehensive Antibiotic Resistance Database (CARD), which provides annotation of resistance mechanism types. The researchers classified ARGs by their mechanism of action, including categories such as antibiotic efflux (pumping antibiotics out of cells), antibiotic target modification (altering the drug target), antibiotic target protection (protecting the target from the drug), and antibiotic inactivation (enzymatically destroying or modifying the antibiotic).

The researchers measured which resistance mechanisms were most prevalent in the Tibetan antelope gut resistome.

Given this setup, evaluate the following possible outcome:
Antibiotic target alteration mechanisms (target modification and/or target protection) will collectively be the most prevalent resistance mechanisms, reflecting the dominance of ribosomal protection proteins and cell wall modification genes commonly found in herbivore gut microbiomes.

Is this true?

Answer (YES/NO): NO